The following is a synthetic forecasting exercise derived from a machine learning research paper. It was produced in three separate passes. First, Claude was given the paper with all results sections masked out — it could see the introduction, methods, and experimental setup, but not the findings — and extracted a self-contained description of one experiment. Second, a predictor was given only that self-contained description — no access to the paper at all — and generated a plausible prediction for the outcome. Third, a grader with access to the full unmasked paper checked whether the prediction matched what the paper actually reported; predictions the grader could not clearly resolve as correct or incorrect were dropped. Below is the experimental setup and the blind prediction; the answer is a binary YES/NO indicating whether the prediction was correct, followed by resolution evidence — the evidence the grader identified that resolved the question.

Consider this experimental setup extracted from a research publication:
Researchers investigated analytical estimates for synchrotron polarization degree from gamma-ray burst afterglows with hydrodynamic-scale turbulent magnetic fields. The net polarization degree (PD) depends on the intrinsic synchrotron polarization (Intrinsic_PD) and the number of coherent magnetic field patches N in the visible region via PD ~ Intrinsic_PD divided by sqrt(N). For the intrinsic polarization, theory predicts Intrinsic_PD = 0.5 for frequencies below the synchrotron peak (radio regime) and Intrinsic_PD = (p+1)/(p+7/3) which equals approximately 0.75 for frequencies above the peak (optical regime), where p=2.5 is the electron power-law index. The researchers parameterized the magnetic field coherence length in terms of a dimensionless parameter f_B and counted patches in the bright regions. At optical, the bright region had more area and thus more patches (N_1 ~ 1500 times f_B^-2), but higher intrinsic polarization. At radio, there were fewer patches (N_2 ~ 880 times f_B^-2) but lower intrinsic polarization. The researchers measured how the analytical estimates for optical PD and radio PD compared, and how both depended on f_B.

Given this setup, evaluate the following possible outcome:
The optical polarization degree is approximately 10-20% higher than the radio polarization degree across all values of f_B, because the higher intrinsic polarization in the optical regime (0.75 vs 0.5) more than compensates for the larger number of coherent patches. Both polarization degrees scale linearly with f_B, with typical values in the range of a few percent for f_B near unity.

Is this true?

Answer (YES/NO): NO